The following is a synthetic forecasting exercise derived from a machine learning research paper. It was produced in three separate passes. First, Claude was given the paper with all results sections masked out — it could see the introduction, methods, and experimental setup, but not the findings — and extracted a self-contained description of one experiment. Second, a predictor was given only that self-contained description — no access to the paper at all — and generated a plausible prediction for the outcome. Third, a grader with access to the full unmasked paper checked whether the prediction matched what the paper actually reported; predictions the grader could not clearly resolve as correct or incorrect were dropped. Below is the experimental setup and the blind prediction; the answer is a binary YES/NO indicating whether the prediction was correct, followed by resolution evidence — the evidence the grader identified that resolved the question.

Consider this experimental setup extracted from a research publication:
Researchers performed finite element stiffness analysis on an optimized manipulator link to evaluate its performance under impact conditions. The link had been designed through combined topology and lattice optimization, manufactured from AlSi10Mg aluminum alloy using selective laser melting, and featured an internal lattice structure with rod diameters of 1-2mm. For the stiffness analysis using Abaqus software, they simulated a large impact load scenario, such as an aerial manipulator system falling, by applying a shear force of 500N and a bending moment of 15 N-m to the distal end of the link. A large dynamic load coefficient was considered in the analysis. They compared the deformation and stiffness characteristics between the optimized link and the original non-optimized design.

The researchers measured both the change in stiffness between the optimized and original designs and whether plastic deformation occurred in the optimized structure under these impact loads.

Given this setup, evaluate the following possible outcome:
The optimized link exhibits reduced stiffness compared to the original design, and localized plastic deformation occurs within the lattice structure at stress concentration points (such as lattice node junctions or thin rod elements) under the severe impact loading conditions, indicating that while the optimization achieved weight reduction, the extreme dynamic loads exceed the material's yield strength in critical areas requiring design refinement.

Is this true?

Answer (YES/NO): NO